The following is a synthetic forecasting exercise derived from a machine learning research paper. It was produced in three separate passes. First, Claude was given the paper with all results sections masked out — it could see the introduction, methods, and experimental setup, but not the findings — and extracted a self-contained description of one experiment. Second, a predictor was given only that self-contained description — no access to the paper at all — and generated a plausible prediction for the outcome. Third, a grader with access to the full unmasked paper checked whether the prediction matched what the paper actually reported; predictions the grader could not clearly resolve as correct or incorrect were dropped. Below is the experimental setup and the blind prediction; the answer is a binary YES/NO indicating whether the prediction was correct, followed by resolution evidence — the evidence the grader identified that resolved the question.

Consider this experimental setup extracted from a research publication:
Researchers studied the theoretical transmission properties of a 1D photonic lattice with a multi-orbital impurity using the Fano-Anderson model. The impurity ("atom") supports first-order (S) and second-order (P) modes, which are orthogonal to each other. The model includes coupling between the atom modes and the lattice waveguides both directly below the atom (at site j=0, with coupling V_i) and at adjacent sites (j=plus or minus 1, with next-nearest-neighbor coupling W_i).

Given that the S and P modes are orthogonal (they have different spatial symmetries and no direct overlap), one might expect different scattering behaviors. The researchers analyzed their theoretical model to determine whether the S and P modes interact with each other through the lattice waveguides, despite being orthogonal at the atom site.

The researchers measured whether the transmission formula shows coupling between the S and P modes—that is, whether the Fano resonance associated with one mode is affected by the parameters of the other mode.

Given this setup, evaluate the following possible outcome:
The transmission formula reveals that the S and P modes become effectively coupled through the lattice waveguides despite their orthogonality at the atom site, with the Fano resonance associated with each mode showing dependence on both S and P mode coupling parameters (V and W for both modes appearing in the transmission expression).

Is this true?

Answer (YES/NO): YES